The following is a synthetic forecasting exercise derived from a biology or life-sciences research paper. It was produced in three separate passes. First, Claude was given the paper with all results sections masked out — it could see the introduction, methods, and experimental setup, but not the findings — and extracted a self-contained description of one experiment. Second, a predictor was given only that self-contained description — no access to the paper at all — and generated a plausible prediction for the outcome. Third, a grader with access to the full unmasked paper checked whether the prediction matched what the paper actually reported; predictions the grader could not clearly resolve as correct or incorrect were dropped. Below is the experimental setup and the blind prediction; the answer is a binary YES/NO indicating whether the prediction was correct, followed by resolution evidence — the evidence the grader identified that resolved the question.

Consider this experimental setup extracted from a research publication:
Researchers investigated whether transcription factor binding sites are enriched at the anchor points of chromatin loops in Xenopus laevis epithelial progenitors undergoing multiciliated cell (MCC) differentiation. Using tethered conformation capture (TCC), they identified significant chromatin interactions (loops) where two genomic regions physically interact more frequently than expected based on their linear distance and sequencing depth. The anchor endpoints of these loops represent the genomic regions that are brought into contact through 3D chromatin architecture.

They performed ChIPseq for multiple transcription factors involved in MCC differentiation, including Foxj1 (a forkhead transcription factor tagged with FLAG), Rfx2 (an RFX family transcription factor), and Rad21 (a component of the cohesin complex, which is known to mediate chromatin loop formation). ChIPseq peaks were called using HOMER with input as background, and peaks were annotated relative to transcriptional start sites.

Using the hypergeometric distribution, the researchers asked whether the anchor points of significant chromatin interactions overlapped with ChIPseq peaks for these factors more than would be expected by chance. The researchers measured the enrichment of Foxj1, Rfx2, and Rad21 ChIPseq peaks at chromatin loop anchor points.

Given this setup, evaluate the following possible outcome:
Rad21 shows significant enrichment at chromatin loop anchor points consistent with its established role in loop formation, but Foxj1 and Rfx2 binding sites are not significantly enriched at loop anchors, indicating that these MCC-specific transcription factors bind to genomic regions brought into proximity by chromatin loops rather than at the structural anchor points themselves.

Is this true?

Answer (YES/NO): NO